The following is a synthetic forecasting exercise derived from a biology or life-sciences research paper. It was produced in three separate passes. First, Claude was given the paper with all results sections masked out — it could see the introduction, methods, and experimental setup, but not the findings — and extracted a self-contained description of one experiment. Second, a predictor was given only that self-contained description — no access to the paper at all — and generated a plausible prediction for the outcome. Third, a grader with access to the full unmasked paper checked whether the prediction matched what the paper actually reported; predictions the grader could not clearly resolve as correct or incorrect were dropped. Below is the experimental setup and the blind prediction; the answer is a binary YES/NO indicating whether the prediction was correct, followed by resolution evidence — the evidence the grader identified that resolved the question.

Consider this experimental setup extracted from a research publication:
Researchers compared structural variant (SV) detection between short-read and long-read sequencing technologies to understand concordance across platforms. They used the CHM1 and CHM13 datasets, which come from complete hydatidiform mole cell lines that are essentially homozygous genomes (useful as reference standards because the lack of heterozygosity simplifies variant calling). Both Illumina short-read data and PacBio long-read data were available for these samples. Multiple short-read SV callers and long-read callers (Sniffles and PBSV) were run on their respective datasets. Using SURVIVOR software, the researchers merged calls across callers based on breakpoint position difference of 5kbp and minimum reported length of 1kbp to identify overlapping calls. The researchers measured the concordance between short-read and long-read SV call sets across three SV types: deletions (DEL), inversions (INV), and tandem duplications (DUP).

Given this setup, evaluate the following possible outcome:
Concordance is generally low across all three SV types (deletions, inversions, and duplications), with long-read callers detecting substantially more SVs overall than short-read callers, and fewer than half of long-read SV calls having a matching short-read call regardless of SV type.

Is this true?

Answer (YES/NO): NO